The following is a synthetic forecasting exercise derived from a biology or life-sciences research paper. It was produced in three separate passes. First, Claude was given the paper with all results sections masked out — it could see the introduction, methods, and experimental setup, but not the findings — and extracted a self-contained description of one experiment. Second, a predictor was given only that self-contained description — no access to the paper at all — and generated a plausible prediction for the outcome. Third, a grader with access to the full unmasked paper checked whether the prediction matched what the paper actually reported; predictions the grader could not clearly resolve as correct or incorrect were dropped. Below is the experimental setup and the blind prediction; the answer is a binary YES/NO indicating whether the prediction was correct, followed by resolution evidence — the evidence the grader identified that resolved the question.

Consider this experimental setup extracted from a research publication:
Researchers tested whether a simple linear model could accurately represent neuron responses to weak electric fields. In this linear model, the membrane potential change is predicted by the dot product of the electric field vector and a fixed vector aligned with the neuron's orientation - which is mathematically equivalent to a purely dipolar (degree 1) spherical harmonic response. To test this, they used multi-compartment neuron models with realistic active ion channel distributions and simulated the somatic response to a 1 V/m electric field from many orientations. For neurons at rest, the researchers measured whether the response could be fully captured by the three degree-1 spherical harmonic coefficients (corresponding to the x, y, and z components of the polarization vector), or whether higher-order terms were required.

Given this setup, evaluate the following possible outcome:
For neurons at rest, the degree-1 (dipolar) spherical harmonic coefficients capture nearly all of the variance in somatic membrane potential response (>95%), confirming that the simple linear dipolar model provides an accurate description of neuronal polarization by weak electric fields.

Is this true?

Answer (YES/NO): YES